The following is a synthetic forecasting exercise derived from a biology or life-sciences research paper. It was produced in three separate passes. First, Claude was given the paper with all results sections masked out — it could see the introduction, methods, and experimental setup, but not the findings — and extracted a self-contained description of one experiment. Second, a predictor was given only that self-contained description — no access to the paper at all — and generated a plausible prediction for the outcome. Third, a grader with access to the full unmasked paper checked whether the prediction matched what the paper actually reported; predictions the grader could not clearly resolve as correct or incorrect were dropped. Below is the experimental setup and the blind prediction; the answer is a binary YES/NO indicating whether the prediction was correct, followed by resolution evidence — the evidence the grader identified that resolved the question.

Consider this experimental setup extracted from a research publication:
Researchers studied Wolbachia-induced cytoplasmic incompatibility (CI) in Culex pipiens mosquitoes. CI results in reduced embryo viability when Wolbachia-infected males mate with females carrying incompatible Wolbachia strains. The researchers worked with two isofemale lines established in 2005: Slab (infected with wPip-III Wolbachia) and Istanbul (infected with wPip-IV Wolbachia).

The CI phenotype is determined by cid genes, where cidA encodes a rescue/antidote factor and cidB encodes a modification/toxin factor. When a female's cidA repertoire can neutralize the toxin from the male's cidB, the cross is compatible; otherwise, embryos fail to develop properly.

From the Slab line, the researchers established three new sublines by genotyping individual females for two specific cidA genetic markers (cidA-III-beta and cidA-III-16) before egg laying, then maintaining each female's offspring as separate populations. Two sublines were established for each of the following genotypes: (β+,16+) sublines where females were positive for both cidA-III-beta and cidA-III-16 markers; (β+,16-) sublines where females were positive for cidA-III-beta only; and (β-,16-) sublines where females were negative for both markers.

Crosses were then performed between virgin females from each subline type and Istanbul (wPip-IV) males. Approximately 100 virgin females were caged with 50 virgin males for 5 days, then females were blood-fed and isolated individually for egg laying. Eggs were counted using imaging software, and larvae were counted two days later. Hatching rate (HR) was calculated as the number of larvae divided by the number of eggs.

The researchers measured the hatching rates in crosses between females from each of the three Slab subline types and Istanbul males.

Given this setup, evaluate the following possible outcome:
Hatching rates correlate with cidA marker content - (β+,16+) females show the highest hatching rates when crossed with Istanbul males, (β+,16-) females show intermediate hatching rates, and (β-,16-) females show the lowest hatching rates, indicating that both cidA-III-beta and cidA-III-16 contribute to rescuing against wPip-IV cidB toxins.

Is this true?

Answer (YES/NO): NO